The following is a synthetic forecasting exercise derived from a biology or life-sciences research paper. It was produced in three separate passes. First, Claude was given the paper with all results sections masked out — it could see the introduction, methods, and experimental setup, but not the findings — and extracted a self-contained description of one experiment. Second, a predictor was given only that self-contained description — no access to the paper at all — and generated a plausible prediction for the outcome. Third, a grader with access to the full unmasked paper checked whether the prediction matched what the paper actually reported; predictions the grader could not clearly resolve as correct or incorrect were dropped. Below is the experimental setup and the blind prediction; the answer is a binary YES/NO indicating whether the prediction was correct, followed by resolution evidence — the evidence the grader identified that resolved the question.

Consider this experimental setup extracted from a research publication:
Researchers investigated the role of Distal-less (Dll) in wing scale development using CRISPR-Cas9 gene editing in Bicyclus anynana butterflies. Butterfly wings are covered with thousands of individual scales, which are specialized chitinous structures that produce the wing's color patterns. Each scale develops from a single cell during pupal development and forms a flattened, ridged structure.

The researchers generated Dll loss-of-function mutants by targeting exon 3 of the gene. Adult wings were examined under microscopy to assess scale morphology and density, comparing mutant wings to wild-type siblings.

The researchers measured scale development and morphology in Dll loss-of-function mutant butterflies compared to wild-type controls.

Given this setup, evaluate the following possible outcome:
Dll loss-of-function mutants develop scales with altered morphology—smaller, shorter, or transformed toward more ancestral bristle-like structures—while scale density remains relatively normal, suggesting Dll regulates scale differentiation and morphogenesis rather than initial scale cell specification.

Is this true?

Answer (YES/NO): NO